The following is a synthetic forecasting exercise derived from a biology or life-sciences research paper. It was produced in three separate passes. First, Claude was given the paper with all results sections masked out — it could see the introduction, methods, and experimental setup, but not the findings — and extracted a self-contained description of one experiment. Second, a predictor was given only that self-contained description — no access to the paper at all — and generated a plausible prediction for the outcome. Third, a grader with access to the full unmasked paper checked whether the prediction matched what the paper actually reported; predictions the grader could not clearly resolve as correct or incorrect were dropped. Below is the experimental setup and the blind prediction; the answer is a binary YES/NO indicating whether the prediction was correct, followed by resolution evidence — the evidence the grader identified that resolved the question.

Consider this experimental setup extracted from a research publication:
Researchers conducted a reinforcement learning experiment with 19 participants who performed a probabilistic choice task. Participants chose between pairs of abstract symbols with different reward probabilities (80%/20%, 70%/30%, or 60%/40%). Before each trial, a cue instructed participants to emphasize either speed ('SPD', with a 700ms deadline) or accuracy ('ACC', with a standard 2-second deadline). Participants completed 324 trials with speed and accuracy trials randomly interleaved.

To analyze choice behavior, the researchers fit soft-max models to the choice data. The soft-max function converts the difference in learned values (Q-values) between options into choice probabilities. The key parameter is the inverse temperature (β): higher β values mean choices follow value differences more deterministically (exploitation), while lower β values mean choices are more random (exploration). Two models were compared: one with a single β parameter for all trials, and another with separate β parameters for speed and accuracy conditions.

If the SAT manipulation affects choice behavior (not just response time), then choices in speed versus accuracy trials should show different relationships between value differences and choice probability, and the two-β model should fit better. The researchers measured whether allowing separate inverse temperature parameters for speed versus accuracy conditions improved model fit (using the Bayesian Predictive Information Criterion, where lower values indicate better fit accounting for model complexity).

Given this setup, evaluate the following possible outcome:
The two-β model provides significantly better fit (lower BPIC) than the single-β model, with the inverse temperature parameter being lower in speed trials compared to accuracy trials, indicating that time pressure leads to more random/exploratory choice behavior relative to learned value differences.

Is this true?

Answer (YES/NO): NO